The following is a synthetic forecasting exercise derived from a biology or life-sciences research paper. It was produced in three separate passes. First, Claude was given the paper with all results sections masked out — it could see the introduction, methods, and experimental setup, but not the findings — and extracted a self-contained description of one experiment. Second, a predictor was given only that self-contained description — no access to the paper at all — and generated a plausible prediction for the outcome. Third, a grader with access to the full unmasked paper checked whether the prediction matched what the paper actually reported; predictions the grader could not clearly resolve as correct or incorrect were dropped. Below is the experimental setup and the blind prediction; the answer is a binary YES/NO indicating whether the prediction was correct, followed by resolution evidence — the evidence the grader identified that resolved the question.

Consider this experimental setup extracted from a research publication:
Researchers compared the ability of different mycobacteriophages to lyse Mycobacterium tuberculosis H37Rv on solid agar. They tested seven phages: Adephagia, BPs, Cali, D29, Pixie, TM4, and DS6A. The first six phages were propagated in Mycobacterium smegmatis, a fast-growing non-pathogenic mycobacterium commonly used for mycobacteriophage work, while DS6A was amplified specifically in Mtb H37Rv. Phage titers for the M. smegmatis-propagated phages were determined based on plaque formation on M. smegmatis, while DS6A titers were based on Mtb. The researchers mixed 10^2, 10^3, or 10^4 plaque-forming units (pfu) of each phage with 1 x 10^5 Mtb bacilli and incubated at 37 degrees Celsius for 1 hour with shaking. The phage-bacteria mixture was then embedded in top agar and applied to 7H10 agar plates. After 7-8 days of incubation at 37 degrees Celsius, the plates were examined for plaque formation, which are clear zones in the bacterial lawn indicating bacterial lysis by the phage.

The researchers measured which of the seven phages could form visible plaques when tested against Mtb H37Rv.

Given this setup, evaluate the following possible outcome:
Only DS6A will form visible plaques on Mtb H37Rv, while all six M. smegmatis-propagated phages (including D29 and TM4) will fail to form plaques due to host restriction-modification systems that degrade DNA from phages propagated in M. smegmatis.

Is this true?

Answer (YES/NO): NO